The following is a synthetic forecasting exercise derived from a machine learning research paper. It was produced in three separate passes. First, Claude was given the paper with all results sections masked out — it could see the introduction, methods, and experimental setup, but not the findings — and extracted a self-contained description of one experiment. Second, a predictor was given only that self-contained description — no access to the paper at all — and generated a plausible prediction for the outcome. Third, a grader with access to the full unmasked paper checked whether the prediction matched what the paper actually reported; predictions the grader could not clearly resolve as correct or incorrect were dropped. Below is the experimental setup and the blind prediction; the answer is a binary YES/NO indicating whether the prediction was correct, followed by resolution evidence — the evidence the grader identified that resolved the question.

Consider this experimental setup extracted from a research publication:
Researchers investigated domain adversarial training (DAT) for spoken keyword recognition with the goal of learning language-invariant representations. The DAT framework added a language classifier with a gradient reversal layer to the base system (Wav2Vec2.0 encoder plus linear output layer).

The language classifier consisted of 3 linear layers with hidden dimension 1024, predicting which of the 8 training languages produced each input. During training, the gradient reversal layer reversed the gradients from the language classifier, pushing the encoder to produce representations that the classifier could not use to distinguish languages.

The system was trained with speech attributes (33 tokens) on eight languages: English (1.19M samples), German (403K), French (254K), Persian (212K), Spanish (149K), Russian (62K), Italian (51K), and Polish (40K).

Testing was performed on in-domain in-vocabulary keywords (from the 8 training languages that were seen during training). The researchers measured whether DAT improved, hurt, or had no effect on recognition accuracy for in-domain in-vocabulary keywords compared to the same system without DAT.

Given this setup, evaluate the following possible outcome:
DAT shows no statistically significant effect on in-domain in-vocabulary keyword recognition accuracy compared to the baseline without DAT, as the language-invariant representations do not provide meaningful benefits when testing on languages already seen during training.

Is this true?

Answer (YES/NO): NO